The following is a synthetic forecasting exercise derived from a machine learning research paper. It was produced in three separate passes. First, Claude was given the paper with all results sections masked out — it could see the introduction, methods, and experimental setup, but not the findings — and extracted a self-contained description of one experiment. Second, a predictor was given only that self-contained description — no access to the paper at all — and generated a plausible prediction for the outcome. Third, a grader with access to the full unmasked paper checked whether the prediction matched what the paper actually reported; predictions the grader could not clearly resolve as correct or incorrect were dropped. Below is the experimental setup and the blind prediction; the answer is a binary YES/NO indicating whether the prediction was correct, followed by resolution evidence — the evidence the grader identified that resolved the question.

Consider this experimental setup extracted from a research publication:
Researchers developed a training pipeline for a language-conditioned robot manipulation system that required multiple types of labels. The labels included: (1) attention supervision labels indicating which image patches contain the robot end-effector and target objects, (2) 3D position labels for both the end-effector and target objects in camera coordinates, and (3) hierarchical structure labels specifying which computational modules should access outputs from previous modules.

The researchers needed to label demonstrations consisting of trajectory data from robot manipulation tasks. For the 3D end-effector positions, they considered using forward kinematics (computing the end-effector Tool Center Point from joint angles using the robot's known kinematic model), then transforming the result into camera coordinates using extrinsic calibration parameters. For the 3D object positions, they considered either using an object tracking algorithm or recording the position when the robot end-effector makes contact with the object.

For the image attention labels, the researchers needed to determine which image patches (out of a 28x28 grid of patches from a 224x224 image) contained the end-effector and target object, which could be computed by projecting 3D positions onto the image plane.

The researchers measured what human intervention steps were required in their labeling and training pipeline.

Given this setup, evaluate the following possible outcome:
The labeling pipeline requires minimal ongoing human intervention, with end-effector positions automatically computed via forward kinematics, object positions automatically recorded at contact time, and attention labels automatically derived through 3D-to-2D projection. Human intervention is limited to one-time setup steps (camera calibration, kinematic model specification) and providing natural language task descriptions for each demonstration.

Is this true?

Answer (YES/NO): NO